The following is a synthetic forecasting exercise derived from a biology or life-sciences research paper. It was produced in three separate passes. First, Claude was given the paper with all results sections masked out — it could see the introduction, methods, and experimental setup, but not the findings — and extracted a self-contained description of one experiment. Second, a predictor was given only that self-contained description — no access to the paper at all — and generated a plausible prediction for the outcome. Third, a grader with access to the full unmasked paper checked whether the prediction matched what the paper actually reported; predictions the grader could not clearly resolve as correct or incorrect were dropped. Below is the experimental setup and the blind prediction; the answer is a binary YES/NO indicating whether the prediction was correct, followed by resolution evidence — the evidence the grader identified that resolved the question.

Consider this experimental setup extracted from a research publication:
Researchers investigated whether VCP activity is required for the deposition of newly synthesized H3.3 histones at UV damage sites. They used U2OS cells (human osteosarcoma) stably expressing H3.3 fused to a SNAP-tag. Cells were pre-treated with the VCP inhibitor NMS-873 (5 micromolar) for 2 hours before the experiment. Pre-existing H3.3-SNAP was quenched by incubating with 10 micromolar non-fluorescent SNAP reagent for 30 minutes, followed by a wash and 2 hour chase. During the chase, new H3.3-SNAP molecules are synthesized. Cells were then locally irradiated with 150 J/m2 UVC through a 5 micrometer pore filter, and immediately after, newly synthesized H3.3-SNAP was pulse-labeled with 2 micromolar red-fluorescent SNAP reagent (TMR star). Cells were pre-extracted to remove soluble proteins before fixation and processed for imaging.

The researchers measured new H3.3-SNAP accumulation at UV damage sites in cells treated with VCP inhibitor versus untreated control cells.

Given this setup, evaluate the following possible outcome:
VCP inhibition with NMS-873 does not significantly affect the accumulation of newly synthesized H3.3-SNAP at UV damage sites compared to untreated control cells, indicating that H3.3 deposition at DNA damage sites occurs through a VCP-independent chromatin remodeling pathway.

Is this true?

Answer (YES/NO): NO